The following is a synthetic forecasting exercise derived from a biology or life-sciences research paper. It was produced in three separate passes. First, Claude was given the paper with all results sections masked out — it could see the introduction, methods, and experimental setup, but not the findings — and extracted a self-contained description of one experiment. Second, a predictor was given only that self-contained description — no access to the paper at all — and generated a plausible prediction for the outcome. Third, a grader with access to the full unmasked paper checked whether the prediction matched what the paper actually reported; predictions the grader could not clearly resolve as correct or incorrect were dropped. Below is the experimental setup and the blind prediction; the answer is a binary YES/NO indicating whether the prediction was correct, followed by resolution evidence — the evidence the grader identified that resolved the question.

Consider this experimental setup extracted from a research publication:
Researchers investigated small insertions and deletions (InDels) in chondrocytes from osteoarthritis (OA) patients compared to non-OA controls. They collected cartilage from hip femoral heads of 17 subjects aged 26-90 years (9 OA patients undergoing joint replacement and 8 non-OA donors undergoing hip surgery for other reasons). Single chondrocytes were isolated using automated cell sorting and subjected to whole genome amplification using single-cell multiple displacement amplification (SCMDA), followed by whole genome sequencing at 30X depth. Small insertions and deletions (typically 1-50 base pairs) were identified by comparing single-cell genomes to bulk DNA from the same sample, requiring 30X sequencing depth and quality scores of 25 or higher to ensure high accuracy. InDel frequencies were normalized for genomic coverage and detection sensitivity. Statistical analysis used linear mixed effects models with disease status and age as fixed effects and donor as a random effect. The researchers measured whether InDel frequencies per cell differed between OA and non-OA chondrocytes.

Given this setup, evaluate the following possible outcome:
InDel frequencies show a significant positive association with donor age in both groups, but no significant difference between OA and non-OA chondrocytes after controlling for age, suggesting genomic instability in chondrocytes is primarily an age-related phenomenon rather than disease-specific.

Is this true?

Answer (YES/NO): NO